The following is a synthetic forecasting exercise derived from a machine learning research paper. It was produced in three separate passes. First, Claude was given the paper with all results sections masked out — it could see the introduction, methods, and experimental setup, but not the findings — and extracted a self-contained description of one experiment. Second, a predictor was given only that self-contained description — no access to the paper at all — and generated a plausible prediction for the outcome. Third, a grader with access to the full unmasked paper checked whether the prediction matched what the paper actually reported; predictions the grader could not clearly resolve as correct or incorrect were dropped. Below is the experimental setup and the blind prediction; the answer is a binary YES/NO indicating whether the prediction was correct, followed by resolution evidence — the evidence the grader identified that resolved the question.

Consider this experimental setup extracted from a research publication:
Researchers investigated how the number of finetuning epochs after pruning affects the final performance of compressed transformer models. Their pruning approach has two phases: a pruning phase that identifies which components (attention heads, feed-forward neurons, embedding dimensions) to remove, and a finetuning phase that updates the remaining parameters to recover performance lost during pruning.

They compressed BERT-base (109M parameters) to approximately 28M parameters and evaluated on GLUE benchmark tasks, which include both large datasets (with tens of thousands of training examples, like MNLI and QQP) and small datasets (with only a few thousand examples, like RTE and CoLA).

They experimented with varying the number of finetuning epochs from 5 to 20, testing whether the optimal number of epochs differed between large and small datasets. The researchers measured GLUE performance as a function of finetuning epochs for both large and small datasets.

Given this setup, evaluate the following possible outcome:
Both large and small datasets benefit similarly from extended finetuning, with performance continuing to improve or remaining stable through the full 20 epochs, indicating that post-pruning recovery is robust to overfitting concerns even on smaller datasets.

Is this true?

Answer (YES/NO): NO